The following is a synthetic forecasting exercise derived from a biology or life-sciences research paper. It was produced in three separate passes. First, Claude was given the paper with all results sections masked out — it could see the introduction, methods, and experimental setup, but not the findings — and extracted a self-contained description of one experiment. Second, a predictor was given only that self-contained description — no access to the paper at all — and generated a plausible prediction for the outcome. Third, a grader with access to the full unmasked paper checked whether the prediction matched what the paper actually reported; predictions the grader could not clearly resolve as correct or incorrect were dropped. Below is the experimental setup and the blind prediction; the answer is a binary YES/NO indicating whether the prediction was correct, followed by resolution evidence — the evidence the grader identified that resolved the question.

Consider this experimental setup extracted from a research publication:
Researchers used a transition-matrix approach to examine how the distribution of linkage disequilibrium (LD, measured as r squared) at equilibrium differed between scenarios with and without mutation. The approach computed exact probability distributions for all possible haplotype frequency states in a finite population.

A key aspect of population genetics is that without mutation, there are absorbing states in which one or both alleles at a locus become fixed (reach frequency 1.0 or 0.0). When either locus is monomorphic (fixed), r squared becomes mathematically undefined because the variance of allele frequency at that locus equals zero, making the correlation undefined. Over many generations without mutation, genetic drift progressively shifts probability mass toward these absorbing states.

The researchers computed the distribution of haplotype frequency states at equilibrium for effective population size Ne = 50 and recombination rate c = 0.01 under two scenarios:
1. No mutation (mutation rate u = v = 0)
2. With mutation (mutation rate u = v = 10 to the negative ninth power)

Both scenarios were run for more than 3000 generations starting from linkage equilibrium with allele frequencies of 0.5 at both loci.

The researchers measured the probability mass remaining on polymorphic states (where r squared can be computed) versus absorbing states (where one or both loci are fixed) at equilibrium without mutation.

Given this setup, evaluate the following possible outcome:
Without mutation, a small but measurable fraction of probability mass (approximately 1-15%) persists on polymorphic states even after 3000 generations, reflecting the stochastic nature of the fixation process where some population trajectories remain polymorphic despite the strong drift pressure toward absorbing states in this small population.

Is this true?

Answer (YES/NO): NO